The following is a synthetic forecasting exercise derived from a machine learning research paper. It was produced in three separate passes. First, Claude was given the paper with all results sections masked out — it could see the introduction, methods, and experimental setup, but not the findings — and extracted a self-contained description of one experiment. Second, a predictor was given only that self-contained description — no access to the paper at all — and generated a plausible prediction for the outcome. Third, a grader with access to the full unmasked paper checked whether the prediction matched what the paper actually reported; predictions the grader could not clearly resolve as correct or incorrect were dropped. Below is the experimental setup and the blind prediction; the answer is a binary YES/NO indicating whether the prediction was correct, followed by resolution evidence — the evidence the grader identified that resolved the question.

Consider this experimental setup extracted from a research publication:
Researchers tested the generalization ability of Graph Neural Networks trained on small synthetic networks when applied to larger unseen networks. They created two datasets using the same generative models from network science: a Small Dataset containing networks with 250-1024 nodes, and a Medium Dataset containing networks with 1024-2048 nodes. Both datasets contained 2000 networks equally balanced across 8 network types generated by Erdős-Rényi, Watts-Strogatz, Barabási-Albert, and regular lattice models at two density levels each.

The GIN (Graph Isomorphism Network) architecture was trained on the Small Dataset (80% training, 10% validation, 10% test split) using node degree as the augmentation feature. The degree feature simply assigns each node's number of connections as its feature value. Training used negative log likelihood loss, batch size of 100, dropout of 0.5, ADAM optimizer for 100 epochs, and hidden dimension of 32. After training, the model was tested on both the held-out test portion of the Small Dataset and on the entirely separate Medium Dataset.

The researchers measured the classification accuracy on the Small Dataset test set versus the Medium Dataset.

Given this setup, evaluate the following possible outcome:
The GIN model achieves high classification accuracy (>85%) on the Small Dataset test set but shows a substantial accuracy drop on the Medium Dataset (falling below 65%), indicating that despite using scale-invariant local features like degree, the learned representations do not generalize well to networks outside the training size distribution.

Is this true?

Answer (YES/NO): NO